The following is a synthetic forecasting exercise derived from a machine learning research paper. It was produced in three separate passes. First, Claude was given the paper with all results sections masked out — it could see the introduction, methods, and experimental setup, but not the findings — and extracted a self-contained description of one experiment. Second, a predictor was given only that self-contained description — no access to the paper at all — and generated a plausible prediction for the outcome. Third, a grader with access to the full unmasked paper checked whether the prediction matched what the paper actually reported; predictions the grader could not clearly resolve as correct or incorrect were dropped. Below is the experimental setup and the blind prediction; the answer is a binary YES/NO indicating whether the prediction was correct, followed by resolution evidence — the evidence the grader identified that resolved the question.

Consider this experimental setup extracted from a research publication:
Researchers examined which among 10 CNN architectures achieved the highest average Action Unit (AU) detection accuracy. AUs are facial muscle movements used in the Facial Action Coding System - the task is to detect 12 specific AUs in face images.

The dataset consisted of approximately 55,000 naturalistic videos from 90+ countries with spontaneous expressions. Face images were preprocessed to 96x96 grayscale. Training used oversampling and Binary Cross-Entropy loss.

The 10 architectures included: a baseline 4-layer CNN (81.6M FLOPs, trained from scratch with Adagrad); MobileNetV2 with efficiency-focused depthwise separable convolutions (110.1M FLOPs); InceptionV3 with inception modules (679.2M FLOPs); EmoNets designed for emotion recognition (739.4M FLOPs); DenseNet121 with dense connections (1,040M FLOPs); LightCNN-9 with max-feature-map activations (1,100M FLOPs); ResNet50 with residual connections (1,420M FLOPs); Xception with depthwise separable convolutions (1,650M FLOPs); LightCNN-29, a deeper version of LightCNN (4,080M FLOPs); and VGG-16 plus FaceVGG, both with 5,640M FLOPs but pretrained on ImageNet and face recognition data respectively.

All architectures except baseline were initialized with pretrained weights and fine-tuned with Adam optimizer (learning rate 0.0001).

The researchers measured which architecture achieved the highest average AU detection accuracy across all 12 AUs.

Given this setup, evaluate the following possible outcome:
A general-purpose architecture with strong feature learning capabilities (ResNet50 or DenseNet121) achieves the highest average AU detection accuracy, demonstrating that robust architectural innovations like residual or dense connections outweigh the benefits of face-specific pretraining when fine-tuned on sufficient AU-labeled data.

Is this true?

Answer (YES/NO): NO